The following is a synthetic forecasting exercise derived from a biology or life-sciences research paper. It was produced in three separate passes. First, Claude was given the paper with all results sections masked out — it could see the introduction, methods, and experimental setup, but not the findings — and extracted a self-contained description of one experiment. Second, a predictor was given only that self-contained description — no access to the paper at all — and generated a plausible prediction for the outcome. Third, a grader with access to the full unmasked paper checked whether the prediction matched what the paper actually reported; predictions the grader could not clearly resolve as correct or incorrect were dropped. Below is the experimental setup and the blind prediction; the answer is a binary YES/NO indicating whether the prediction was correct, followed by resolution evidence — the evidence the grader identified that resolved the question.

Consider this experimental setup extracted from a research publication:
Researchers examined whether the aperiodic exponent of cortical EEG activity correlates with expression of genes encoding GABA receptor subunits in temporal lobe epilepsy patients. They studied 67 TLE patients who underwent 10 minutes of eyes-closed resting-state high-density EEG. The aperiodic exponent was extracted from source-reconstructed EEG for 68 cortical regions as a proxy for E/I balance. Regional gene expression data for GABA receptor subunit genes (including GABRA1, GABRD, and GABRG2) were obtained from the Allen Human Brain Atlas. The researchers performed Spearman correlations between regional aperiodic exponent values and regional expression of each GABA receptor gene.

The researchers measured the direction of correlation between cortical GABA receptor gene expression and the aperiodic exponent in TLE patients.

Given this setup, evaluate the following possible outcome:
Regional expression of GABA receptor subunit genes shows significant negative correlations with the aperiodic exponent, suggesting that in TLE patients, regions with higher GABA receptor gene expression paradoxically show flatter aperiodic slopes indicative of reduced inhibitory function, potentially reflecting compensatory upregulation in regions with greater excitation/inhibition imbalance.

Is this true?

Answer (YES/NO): YES